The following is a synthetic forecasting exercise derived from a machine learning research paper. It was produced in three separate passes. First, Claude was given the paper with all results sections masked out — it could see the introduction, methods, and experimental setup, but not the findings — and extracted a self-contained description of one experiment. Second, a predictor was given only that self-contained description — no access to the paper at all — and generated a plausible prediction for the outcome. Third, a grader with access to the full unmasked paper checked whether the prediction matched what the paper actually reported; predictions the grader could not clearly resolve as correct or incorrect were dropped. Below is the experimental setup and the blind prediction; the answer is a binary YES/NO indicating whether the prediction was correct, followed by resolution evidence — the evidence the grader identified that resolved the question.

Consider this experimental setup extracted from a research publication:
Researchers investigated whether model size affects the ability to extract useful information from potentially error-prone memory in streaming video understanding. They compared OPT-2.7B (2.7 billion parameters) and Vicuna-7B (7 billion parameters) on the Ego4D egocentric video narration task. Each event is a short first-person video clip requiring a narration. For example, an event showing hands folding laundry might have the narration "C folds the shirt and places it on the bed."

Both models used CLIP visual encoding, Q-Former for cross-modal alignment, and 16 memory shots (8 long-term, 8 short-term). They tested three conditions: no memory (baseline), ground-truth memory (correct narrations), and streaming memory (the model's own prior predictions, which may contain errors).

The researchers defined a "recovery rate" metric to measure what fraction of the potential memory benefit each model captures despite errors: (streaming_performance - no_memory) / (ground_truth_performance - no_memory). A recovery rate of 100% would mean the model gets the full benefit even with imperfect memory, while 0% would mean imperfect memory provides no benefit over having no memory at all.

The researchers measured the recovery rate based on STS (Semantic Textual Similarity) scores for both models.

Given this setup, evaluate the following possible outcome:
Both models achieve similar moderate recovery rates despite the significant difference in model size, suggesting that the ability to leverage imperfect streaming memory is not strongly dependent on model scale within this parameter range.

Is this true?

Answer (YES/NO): NO